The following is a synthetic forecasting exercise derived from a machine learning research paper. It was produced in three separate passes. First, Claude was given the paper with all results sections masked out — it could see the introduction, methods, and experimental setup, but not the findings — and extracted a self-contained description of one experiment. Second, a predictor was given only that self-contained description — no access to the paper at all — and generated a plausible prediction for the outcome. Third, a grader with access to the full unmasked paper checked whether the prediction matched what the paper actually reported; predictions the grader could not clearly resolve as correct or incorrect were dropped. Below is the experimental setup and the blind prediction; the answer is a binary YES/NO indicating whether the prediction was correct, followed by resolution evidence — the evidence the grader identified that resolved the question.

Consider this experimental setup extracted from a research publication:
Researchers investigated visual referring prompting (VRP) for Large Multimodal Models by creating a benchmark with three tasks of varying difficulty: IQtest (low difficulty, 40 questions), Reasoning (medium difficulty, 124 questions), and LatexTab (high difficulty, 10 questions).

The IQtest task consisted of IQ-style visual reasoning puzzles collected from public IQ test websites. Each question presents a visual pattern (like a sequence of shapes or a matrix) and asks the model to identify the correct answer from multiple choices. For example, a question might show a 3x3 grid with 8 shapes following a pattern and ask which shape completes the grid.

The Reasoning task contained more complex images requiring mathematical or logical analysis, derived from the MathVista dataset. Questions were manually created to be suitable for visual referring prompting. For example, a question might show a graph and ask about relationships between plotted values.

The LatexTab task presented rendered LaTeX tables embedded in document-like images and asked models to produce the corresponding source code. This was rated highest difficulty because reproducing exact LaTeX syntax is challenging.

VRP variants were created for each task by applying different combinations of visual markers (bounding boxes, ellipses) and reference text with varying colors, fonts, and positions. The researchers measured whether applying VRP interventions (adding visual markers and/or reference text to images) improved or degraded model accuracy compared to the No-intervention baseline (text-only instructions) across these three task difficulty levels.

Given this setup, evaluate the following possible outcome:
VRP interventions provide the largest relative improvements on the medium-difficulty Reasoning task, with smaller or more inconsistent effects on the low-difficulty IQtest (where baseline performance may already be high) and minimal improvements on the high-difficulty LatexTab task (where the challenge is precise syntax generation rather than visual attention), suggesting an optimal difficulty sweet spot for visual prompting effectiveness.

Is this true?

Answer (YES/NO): NO